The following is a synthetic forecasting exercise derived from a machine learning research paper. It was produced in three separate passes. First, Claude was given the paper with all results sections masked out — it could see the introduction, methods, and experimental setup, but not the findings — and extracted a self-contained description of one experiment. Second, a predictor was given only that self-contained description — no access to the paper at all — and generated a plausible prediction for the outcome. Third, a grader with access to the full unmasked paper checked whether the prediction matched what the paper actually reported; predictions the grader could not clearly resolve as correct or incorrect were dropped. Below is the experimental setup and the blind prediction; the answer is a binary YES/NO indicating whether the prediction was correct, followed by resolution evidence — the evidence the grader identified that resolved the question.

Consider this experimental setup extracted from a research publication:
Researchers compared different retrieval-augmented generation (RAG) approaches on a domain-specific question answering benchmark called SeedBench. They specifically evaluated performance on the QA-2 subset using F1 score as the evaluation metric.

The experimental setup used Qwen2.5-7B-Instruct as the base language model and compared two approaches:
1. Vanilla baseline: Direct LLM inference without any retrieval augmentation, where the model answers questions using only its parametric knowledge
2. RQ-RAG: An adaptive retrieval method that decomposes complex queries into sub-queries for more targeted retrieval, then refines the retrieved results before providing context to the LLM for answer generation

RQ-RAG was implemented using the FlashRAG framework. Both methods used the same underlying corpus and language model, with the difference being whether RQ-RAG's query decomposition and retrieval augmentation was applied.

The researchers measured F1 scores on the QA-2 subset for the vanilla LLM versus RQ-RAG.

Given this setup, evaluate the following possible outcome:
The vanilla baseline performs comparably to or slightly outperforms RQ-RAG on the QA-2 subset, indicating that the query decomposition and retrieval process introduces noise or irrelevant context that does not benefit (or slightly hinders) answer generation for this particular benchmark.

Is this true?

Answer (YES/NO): NO